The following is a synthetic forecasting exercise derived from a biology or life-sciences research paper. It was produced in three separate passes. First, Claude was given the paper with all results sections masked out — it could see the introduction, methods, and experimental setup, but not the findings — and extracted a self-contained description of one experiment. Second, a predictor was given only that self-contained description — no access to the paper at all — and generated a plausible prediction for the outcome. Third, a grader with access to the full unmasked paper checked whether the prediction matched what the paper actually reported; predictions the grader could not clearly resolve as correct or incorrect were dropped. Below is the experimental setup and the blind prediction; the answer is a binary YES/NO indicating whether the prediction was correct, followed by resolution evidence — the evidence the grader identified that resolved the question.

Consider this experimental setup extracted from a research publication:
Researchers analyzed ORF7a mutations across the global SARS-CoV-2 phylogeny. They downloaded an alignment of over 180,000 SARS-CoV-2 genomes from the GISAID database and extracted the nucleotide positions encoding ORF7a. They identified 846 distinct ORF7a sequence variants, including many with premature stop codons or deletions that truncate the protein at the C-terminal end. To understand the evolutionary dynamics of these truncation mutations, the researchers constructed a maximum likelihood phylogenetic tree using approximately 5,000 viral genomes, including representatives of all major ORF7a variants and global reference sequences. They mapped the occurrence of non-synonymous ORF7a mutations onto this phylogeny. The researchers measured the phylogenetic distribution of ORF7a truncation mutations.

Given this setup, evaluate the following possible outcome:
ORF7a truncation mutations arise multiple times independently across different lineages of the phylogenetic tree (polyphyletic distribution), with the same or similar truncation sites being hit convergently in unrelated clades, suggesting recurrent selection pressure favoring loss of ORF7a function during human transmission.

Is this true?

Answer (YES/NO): NO